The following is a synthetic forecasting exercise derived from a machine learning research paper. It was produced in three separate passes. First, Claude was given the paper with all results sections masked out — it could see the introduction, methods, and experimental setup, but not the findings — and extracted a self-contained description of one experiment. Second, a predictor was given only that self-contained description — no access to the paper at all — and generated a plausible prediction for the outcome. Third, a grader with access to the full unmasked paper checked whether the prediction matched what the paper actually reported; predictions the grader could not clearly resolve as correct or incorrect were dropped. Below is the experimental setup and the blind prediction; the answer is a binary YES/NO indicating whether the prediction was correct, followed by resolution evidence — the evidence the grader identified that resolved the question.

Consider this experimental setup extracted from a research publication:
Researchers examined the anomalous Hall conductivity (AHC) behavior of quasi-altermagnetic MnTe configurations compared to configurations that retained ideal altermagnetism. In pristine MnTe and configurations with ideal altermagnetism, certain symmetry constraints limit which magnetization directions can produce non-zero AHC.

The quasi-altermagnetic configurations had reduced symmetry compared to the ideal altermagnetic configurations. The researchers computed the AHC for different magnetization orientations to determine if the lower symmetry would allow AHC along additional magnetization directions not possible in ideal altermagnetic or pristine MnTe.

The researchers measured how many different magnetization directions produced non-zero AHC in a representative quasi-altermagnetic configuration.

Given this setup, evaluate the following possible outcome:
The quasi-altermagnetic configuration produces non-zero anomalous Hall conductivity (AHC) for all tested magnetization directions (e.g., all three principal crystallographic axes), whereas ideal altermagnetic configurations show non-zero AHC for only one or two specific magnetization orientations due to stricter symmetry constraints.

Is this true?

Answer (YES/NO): NO